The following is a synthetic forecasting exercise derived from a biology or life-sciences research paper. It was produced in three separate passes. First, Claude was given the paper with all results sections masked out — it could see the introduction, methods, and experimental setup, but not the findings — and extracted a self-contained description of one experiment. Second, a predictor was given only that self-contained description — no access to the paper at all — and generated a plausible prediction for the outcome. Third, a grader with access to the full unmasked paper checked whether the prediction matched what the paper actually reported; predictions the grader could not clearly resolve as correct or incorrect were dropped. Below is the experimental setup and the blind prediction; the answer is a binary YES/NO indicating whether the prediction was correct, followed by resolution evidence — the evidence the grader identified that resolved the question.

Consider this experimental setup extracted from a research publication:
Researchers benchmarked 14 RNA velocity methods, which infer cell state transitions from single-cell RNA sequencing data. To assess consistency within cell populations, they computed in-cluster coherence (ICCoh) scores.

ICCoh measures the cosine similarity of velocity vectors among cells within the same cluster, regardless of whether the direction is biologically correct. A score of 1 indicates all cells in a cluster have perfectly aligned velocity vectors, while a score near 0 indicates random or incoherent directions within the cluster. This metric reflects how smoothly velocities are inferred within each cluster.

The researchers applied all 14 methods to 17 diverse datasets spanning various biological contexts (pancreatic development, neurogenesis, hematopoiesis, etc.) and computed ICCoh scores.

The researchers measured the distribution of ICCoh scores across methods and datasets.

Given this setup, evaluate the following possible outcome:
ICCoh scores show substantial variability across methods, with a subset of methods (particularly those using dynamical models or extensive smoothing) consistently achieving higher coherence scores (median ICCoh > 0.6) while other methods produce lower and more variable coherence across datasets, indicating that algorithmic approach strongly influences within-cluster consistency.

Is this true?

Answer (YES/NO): NO